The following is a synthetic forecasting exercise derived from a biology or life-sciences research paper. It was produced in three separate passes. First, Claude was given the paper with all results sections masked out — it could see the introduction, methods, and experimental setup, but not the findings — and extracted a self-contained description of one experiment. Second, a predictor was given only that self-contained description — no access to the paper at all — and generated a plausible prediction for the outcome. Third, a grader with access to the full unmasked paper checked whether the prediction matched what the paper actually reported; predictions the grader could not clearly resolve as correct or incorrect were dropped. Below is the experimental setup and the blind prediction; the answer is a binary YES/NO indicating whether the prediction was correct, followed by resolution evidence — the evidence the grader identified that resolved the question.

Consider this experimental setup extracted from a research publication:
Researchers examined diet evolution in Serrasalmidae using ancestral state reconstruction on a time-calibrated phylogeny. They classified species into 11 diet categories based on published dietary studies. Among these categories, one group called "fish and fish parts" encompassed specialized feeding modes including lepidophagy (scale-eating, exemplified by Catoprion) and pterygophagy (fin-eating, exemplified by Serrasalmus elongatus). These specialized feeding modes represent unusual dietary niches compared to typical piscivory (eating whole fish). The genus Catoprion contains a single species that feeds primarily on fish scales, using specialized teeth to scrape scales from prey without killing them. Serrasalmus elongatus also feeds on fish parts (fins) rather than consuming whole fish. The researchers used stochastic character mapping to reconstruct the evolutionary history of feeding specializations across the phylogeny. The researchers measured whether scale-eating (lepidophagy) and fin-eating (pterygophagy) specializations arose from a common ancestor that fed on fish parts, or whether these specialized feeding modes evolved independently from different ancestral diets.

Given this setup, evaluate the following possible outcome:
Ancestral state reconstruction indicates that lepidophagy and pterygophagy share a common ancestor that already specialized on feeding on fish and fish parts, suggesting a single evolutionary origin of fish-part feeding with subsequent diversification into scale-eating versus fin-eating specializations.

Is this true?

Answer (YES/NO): NO